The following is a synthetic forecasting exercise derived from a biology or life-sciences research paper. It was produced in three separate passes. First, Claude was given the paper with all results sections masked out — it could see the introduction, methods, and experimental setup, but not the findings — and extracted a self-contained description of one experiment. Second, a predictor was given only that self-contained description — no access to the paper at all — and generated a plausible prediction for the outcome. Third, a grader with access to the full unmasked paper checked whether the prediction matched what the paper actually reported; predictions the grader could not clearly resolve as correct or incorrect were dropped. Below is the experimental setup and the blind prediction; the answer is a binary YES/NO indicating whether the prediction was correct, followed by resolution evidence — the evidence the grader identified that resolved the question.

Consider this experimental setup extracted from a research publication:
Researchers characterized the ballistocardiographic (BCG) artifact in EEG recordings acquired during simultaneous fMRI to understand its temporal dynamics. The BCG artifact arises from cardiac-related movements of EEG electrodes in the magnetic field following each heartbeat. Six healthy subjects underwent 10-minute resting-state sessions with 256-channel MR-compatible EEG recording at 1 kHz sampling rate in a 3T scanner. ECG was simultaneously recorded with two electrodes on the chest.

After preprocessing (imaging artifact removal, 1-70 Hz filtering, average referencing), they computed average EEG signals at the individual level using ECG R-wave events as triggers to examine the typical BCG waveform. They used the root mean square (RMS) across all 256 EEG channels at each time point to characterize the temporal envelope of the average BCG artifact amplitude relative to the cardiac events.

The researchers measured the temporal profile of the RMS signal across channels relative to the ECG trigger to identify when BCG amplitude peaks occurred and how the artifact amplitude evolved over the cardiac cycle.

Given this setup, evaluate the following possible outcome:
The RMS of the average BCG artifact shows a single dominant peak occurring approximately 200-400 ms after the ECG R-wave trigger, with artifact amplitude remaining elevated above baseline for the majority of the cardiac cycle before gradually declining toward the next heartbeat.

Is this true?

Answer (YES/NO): NO